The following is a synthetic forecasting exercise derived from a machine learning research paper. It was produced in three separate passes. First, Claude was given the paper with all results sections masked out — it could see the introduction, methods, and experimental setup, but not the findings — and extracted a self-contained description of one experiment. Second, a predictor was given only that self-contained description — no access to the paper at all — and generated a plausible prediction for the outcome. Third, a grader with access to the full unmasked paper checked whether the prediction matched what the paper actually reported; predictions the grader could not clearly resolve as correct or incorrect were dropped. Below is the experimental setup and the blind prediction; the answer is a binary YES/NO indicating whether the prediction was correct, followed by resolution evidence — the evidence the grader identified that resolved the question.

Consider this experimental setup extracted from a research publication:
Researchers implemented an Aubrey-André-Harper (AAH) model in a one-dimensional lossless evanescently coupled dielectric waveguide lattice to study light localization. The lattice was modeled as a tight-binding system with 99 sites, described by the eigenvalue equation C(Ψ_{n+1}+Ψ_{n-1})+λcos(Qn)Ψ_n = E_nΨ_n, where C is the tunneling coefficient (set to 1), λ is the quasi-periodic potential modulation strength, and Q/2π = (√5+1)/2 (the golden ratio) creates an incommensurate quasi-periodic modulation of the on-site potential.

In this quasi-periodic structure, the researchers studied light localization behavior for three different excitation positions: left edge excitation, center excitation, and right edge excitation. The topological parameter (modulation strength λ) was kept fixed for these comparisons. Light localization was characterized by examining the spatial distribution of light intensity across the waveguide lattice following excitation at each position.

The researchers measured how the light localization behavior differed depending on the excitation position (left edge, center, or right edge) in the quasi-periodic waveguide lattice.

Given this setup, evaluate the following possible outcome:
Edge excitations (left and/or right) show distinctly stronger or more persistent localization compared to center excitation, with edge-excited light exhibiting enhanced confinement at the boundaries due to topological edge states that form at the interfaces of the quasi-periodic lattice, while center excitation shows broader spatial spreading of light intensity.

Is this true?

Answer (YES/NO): NO